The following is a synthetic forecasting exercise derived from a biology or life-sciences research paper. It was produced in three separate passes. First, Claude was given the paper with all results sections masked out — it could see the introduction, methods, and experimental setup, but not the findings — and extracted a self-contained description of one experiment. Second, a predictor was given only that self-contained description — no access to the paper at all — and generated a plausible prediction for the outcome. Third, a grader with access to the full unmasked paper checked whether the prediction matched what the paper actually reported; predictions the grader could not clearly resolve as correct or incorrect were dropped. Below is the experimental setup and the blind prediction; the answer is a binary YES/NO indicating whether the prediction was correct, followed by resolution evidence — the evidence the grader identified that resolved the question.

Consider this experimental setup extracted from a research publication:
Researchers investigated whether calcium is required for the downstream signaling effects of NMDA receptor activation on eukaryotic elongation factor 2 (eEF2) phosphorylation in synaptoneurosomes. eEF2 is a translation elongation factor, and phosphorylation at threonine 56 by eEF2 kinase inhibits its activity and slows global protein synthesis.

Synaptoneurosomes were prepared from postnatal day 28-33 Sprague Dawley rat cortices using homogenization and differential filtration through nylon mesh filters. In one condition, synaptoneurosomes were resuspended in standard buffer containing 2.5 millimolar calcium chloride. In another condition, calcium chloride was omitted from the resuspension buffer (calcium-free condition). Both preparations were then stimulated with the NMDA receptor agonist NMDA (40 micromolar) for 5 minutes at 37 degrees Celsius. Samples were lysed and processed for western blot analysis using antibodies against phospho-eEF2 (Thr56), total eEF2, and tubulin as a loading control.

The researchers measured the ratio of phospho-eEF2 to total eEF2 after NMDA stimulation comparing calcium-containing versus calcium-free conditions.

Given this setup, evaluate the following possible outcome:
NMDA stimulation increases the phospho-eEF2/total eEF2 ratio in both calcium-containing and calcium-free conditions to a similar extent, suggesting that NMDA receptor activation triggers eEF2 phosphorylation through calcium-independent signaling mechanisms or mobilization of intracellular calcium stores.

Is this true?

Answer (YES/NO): NO